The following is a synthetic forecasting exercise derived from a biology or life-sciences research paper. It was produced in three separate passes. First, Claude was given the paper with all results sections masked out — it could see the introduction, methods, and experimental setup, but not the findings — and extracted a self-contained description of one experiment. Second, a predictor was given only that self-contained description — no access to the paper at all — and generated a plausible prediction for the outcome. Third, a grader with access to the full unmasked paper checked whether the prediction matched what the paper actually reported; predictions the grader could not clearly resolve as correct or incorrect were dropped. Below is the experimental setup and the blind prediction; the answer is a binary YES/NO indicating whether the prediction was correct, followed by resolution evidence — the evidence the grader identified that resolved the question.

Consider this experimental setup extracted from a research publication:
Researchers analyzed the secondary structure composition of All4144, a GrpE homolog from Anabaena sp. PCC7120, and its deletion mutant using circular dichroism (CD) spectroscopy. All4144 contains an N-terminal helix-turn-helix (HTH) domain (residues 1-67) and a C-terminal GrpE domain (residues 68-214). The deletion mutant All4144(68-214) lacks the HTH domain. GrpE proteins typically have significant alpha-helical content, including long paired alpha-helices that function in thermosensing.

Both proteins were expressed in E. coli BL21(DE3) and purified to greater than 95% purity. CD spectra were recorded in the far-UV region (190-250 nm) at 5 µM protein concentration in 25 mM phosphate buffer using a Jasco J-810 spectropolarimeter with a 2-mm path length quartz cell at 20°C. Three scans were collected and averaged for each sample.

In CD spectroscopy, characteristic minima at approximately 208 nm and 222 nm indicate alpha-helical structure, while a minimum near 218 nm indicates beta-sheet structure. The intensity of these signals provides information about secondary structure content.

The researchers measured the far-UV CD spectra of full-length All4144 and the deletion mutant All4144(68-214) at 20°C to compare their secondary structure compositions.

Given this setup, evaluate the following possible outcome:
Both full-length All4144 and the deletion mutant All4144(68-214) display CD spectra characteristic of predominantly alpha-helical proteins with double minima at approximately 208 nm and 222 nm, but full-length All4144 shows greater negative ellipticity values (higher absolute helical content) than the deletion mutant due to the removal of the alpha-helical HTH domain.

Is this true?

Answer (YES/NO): YES